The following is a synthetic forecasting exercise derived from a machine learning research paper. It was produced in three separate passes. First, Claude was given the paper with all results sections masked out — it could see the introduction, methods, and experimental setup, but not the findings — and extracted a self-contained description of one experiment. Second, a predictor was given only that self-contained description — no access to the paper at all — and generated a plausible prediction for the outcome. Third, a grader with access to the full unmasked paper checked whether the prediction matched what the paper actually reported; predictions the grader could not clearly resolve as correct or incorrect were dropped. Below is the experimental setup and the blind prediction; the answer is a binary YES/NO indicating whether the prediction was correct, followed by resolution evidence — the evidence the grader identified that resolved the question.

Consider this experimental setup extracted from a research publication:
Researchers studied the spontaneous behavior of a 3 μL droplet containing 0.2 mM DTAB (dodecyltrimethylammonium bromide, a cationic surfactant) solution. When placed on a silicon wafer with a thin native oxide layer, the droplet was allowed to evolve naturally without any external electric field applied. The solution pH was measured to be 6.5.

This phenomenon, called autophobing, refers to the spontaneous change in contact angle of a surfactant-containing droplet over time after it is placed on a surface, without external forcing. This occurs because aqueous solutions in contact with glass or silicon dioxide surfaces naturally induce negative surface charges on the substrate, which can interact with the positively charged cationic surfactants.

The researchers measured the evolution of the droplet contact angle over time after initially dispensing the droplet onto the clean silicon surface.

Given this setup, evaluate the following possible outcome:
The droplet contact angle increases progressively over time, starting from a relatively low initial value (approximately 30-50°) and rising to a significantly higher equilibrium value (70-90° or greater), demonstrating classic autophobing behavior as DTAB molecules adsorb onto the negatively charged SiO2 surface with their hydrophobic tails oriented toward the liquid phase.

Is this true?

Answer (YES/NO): NO